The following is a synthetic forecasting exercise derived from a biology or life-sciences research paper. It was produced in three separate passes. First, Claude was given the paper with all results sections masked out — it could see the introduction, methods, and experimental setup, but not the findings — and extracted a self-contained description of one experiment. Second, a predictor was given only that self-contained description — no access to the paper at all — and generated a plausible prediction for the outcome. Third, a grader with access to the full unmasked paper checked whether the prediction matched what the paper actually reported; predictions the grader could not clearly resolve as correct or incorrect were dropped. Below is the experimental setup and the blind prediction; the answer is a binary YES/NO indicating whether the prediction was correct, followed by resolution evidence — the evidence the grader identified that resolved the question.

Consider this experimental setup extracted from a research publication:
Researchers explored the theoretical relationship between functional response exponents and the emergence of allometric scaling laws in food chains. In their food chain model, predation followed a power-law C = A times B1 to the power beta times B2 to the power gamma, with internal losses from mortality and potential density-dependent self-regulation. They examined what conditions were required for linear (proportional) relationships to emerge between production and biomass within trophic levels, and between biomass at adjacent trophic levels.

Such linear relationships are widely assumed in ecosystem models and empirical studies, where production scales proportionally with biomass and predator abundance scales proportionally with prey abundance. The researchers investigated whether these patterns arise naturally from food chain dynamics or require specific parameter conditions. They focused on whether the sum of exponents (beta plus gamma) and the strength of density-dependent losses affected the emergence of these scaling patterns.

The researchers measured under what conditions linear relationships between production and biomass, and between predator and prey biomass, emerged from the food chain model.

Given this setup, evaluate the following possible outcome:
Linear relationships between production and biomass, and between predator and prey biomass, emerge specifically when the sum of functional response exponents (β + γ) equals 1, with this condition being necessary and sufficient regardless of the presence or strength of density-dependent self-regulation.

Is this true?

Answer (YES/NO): NO